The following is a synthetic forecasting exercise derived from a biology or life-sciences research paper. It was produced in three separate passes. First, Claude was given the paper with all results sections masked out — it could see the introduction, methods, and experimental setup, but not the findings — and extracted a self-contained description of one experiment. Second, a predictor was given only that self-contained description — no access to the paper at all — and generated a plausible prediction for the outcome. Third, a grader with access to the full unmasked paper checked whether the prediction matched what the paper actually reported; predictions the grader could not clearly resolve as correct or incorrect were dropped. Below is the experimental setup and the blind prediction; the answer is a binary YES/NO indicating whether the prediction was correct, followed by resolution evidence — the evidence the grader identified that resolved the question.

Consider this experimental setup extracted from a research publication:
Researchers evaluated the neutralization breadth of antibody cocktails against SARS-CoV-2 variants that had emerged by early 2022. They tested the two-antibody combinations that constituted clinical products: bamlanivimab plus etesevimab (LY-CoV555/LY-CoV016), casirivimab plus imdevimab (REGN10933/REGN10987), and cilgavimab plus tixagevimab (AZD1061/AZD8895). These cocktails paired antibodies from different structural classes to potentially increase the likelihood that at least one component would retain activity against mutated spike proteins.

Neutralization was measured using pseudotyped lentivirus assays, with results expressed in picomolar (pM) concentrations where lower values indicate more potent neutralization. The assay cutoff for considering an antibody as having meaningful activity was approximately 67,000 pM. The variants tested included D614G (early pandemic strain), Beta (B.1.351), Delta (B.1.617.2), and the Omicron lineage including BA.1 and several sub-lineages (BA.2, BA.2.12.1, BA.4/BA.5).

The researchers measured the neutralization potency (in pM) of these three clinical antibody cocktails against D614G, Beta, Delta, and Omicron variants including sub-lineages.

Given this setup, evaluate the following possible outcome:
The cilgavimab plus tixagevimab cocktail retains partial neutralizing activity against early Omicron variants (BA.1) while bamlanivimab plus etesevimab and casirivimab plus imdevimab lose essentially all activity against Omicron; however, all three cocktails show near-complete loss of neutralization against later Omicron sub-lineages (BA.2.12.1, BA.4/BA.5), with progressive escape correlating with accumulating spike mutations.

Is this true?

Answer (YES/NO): NO